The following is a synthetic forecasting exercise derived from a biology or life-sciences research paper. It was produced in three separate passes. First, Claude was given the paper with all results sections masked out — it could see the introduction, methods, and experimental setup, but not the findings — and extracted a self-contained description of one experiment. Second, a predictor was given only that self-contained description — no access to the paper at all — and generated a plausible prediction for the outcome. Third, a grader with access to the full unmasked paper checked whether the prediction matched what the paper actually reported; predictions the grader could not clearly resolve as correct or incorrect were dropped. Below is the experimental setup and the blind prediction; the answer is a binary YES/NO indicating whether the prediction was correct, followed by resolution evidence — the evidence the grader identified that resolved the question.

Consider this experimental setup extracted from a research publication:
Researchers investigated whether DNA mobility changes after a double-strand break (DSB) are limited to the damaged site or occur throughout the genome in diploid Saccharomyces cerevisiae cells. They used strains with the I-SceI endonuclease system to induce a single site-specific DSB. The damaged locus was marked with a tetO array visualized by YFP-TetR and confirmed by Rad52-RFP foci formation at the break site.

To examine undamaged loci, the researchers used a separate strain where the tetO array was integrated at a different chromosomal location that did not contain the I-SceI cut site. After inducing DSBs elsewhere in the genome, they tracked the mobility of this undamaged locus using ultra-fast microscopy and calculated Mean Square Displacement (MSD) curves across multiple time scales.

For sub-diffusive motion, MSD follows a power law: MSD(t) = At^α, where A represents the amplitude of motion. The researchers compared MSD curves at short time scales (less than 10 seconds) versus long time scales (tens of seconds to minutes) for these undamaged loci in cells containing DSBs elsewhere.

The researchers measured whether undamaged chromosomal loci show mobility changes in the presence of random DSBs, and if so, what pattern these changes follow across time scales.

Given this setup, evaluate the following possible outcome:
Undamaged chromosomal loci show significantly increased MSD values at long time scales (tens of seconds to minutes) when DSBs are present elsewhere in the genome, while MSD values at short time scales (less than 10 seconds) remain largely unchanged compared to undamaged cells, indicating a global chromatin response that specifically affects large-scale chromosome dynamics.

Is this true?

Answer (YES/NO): NO